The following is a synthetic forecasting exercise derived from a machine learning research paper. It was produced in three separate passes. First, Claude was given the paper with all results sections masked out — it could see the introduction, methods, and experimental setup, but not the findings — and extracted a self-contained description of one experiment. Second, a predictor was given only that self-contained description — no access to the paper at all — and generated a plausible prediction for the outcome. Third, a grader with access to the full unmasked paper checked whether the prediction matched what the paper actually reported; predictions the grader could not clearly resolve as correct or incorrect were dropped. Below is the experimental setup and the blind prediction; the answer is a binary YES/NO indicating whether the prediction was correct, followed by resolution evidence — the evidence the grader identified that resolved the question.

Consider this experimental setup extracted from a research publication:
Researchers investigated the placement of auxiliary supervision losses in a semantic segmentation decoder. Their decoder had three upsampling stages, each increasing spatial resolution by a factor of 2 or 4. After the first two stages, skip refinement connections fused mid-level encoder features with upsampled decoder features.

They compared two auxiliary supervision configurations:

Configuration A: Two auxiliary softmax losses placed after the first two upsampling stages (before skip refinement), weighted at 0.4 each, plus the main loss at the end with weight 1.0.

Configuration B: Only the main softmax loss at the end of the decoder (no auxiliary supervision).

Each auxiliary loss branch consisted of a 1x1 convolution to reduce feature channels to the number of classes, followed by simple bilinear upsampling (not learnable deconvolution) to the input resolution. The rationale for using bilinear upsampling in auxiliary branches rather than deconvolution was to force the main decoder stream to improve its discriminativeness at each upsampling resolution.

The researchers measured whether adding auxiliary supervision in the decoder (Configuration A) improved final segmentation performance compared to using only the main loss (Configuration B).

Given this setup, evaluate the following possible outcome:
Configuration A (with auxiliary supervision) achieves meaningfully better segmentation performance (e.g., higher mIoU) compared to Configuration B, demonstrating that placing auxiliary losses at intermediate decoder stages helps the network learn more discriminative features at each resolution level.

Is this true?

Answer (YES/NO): YES